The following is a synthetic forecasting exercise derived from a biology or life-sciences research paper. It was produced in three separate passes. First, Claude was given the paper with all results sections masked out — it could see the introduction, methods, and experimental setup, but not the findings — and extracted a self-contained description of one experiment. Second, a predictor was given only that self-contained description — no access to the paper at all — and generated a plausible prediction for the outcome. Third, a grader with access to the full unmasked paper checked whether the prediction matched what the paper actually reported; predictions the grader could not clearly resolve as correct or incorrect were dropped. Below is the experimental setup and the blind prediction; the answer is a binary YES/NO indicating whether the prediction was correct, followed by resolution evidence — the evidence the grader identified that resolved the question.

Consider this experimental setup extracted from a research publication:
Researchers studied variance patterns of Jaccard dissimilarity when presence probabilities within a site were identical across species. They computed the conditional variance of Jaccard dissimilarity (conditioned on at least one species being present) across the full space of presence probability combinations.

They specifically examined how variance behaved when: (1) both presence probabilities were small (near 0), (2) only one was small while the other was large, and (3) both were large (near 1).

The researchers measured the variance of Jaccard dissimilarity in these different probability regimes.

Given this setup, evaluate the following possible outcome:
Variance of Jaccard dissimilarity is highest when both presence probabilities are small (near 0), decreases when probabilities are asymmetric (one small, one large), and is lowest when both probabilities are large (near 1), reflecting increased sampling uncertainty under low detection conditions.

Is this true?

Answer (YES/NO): NO